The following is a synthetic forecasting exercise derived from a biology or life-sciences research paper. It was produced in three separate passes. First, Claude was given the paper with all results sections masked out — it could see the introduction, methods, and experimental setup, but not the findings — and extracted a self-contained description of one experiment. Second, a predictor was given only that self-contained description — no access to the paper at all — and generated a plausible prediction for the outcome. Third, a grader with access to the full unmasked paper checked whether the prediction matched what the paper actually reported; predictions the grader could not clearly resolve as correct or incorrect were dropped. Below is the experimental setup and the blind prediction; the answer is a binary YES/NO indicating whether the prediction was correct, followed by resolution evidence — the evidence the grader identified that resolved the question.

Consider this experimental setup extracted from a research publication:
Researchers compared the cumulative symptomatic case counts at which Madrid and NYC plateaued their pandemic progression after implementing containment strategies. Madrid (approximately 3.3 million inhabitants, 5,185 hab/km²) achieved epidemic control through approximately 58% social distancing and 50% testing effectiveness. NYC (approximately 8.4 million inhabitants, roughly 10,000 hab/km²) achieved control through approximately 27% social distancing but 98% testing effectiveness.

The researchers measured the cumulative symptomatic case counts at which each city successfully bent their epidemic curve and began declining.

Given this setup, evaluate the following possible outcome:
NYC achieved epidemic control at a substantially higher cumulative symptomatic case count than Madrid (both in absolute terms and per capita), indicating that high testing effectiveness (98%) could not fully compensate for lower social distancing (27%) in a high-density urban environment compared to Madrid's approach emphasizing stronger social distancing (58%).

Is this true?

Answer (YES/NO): NO